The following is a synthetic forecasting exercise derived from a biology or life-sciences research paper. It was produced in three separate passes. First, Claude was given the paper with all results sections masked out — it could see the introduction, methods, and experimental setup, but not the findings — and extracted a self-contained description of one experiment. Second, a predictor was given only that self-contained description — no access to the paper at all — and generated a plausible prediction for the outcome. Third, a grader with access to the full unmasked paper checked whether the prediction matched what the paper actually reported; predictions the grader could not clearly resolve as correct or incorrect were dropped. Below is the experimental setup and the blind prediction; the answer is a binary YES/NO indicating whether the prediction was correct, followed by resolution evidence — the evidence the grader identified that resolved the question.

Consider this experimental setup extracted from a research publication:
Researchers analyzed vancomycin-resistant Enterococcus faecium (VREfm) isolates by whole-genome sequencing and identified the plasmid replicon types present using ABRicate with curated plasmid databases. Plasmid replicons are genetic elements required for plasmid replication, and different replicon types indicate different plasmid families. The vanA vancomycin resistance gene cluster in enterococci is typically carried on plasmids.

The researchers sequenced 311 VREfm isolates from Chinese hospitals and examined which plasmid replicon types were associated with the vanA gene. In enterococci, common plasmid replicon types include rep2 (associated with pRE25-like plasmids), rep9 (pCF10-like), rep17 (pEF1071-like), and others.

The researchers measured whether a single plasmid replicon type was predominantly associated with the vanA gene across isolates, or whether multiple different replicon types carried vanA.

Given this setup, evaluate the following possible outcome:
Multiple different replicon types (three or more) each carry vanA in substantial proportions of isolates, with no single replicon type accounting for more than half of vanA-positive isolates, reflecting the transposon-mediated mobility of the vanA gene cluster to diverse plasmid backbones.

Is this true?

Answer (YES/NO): NO